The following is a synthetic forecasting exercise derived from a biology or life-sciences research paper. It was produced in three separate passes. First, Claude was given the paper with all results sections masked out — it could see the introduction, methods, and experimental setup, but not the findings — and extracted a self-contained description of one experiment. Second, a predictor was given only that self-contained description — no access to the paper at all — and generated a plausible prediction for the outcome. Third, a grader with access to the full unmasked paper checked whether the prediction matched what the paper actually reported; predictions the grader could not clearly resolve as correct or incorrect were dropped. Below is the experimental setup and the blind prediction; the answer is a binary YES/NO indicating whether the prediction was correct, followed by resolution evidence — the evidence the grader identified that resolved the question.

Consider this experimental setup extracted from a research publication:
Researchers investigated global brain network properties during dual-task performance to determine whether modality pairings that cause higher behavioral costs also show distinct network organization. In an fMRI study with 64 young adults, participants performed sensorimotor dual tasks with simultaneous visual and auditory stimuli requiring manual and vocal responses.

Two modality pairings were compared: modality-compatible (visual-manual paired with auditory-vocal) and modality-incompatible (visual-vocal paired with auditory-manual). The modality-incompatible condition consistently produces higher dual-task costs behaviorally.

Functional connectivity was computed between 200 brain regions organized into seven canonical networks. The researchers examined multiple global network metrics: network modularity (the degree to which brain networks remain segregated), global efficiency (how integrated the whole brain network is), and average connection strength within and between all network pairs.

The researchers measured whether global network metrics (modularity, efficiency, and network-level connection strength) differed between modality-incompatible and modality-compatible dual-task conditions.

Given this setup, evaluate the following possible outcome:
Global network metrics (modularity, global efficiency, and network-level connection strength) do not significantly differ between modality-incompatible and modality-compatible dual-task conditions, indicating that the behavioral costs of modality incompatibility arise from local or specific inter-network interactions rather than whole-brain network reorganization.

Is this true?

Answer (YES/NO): YES